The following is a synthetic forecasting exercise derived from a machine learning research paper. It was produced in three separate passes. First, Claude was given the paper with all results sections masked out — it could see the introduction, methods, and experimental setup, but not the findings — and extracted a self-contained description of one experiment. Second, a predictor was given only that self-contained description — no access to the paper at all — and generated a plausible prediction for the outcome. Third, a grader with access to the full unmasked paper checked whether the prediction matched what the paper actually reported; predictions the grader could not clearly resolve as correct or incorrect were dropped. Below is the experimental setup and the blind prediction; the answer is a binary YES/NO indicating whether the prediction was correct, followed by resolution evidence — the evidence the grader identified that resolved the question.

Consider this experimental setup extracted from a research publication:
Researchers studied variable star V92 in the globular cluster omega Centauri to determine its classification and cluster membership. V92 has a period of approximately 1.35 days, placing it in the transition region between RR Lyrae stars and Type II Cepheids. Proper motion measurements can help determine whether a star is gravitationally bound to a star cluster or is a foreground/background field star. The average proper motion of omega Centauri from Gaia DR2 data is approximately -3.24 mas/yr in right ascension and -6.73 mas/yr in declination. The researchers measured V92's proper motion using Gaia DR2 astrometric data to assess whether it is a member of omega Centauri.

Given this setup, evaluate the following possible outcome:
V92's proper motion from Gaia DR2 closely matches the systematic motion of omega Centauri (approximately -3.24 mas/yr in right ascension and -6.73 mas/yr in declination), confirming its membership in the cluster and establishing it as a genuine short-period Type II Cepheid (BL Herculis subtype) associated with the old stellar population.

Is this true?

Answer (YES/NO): NO